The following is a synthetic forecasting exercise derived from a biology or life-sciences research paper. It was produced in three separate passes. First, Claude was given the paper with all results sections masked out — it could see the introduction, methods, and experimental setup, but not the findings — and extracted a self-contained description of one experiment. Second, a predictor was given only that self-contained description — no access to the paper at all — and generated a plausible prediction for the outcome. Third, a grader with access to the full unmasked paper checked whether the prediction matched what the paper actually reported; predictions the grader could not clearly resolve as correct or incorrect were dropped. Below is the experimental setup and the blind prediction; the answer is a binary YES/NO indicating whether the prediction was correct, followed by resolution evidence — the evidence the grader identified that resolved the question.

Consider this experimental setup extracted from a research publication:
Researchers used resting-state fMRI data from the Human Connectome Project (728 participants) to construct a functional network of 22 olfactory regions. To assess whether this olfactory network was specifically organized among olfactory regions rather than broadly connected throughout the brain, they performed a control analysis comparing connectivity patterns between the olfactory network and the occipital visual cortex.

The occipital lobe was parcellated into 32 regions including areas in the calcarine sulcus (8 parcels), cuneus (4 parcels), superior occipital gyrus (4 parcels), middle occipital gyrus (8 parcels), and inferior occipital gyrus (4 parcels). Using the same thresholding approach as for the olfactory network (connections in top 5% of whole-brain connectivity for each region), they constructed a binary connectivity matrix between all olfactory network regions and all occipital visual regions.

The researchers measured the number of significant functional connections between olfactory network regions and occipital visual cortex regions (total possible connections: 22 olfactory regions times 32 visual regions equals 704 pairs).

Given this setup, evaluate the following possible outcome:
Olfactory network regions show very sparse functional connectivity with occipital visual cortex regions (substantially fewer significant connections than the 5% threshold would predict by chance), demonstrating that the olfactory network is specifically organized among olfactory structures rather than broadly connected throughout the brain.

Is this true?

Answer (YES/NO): YES